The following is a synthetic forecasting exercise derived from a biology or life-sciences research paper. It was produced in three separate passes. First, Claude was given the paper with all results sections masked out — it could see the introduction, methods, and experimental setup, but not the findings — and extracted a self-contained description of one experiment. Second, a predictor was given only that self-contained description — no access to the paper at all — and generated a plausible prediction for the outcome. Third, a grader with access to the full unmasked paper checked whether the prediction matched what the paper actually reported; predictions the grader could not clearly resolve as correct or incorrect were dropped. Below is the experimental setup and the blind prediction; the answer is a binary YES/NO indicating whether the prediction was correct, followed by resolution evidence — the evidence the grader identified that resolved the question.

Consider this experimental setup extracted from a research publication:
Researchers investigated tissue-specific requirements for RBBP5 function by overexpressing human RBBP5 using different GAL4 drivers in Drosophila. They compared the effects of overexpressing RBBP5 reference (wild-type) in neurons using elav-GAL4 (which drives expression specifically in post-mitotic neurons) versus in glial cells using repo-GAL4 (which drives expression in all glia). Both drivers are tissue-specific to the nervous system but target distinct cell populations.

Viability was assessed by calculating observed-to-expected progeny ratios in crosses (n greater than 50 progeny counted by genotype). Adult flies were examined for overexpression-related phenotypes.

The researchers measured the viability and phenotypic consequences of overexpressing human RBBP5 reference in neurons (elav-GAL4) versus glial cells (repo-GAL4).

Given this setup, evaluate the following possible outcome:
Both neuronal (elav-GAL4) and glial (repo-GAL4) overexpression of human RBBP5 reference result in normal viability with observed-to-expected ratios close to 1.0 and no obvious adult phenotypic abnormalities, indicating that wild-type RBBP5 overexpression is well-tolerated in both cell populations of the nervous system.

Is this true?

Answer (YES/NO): YES